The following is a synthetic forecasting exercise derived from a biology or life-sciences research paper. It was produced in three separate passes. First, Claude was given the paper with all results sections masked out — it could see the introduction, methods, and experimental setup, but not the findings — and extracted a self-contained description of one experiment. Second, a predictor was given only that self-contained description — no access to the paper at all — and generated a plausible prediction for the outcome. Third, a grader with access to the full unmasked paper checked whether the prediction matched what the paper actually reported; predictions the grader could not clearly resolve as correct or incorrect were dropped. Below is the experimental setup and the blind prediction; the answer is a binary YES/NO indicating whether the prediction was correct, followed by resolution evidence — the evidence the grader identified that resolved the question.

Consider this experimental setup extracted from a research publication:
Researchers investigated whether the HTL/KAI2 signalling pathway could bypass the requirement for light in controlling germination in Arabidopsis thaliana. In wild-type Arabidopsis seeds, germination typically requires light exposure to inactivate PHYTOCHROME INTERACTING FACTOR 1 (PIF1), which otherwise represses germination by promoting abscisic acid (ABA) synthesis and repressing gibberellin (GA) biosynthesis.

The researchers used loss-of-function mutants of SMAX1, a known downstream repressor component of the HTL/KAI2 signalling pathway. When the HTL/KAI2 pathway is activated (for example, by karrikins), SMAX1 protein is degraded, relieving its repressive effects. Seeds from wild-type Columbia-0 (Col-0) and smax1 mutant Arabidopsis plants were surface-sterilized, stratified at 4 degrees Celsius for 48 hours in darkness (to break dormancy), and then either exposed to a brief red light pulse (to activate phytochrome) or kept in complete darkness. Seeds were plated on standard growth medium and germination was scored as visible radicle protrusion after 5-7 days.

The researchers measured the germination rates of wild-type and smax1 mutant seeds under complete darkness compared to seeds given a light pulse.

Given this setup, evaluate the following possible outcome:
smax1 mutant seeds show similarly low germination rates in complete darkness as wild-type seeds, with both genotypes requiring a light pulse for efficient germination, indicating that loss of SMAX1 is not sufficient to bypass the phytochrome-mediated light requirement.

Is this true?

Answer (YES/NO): NO